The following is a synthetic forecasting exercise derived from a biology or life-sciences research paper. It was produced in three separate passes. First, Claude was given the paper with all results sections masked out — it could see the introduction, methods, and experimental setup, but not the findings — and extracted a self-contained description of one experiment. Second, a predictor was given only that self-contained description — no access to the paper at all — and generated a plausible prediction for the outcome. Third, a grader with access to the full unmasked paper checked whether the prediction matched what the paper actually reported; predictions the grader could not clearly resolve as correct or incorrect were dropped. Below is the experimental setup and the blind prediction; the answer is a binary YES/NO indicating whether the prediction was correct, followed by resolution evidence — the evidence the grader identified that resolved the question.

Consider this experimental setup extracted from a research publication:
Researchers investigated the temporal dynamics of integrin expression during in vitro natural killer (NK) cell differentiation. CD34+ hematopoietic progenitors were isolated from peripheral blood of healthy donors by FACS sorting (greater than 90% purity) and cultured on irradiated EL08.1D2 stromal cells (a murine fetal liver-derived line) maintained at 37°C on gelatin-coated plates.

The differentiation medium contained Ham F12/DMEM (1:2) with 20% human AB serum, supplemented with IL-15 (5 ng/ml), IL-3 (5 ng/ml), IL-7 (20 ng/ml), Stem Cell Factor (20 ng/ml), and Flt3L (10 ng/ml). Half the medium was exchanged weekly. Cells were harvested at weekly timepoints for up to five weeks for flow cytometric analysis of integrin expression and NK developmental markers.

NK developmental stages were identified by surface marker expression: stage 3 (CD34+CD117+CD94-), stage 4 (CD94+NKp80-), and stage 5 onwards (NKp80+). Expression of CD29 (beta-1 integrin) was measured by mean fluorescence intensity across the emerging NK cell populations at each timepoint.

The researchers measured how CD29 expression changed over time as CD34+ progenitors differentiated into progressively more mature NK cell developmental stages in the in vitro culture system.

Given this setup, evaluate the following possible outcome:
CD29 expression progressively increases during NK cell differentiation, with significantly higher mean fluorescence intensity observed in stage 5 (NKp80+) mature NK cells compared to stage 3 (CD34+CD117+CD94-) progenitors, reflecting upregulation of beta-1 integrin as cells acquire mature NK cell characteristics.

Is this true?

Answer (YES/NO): NO